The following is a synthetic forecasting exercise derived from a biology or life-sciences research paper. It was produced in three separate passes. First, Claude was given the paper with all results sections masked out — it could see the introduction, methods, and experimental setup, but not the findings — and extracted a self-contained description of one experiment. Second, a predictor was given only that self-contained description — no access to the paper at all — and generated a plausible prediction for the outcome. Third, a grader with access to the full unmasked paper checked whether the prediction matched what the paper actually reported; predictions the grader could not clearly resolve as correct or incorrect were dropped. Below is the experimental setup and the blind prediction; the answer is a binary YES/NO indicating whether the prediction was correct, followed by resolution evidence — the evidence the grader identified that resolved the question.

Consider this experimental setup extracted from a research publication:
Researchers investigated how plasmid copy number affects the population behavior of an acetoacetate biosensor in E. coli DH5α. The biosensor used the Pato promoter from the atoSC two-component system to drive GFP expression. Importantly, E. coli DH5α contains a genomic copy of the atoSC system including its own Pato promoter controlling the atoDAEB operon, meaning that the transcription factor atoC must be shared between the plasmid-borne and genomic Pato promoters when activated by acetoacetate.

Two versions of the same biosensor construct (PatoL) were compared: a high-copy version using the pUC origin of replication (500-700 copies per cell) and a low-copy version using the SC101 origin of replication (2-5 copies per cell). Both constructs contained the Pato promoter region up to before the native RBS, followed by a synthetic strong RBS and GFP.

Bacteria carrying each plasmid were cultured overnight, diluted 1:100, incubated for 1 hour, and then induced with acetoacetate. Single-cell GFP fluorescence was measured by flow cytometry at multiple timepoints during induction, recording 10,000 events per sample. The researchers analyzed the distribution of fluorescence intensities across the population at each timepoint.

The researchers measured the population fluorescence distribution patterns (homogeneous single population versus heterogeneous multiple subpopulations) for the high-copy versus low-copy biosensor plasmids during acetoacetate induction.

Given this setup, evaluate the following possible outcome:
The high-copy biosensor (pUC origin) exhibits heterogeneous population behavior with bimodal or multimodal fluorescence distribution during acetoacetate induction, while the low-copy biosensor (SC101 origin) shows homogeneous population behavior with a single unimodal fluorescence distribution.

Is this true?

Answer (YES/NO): NO